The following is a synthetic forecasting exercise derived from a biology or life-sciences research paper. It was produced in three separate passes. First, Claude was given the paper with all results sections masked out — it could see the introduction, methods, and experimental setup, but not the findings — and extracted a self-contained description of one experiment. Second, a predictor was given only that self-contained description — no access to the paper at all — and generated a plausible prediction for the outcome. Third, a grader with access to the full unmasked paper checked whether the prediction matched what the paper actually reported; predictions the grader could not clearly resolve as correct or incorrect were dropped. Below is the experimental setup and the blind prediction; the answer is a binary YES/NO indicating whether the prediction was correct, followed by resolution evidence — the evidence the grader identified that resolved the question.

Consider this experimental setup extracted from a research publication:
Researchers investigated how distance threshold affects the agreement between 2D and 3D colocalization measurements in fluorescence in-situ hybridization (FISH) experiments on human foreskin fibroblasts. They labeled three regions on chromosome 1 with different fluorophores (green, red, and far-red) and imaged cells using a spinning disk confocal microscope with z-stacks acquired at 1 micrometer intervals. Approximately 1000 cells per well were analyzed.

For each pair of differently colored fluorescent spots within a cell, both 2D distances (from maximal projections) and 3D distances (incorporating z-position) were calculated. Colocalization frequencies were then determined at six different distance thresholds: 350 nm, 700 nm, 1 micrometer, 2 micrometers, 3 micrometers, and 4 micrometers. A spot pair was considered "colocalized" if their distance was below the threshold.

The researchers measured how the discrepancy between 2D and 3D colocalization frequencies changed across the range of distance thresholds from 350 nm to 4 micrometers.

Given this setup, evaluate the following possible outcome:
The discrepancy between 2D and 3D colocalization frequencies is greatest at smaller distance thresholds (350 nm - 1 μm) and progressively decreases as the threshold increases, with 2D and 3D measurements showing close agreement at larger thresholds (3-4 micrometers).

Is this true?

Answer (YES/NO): YES